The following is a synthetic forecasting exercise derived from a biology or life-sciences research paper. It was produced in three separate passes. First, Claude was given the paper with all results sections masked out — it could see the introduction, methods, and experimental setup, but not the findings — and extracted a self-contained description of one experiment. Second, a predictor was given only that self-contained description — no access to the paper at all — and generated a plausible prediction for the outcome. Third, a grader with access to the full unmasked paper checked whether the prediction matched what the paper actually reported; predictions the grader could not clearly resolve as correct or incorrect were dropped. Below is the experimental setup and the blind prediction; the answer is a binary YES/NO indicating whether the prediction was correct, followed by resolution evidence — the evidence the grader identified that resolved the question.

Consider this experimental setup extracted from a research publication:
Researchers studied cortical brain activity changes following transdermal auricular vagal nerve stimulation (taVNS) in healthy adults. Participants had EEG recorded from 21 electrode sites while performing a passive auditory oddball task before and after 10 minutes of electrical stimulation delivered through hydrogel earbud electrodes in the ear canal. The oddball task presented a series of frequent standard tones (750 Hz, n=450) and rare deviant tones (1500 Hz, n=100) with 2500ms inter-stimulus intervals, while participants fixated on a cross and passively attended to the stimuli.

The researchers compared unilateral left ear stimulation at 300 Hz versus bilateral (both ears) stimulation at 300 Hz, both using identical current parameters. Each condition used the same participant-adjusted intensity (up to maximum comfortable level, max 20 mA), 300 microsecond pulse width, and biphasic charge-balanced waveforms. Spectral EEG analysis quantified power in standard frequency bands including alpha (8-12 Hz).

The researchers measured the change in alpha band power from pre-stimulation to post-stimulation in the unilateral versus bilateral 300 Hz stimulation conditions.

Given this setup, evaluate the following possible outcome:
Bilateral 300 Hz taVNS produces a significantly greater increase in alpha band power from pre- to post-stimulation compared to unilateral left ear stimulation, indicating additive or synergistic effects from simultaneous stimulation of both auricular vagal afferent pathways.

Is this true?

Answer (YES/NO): NO